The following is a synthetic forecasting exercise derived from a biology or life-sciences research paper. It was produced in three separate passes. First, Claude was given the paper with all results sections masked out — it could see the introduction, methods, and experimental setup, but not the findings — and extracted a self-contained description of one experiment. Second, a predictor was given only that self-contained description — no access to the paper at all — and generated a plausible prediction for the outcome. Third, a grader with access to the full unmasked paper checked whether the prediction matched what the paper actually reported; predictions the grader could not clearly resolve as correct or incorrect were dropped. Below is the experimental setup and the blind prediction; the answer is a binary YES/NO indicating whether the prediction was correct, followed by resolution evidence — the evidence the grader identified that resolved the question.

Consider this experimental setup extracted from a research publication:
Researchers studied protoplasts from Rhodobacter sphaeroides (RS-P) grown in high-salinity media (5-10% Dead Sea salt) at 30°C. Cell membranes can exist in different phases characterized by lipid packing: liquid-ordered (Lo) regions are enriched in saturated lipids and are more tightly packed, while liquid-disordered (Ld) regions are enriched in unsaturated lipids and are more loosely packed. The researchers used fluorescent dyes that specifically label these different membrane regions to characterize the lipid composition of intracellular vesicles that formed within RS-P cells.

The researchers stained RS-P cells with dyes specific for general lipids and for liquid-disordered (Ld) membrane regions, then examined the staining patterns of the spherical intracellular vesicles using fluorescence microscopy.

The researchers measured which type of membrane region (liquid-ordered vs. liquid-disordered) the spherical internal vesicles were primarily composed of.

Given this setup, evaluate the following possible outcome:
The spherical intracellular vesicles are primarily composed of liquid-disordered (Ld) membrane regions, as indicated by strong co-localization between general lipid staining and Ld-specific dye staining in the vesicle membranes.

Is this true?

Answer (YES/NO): YES